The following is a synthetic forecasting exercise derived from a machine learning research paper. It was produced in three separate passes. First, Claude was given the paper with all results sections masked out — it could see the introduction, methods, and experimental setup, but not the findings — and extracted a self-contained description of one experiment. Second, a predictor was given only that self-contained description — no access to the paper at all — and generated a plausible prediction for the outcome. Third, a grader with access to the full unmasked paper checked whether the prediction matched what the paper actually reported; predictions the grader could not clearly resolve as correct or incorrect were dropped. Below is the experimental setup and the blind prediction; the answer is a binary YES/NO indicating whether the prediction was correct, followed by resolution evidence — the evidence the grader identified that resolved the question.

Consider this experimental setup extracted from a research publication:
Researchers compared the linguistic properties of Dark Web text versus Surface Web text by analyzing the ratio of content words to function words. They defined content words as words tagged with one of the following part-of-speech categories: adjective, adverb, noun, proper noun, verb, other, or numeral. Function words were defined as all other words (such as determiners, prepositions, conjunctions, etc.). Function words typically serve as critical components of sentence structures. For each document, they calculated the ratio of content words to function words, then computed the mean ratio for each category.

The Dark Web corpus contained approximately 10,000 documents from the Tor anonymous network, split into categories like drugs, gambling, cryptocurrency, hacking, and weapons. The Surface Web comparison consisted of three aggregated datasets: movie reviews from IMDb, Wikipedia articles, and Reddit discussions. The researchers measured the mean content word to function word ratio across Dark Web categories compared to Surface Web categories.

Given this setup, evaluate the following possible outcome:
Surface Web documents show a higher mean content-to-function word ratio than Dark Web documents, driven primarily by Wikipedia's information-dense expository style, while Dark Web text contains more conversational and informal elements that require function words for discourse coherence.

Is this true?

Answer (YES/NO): NO